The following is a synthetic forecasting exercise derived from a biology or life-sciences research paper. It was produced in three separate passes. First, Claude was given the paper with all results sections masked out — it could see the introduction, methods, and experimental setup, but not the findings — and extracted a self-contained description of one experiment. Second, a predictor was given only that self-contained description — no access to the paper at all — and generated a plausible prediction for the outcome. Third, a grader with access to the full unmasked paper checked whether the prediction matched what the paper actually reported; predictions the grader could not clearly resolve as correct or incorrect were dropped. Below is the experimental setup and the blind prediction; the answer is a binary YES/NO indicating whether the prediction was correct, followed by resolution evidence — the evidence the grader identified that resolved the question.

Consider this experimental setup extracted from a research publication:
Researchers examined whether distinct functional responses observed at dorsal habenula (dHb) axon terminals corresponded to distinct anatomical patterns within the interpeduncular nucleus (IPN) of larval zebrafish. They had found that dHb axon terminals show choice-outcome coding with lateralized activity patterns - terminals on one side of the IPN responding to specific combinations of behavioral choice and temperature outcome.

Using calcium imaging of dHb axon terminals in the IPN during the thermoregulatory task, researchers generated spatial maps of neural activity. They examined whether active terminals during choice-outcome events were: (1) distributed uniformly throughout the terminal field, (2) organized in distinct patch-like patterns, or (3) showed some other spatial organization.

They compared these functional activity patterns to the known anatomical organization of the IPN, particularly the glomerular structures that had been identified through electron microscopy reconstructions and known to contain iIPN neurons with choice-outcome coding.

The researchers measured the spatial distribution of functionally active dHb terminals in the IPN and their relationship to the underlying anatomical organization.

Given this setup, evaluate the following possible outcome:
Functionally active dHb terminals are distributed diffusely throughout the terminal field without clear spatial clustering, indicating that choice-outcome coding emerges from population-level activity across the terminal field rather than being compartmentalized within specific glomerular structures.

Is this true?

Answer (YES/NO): NO